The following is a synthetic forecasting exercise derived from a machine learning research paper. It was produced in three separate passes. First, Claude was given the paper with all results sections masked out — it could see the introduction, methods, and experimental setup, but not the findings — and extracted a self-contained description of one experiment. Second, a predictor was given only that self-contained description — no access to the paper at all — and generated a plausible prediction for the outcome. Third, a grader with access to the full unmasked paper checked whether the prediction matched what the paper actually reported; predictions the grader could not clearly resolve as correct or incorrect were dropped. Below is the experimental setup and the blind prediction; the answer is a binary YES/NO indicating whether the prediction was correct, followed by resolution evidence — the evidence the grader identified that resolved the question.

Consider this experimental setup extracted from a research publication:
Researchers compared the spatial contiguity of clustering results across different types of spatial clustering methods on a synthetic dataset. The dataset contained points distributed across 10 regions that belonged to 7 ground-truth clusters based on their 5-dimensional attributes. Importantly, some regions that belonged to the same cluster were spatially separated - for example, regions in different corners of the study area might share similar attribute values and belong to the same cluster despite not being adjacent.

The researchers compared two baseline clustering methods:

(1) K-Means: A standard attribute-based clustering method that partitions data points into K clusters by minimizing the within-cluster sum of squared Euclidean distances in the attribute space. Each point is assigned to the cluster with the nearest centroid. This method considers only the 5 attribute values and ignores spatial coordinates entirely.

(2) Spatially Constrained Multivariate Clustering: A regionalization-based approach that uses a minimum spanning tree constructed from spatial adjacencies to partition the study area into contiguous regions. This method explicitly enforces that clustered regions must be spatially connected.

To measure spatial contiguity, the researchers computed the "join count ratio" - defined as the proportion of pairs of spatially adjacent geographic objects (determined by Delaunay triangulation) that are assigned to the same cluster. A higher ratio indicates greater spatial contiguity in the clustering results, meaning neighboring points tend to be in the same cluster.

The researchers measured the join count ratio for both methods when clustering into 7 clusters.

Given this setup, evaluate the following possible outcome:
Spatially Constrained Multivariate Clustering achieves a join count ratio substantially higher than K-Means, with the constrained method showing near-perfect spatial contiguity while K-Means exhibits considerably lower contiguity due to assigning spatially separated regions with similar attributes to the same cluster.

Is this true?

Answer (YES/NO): YES